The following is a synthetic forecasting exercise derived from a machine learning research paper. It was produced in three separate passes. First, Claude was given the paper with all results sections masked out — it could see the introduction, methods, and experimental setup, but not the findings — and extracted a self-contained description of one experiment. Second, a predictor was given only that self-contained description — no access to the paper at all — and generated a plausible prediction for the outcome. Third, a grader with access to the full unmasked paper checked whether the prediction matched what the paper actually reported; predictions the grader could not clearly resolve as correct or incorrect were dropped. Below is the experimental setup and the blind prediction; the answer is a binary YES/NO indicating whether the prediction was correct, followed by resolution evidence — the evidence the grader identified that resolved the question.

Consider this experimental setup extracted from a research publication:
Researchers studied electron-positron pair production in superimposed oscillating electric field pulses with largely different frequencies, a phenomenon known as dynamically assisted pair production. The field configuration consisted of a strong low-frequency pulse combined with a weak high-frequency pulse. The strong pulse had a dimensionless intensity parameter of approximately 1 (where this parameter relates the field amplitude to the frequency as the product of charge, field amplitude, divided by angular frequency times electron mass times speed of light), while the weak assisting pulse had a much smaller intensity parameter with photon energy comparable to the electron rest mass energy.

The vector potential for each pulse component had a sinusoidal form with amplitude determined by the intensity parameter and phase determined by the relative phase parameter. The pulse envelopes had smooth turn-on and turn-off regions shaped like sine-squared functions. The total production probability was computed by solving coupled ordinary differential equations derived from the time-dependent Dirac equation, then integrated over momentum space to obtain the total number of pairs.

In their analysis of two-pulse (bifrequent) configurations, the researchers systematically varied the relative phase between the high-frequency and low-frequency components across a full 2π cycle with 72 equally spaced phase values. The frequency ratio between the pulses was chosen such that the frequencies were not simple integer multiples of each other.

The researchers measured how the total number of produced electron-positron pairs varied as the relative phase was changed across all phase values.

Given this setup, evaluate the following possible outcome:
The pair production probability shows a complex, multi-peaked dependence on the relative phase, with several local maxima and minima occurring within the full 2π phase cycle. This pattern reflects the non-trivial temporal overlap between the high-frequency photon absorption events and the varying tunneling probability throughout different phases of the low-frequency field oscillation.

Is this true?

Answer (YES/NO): NO